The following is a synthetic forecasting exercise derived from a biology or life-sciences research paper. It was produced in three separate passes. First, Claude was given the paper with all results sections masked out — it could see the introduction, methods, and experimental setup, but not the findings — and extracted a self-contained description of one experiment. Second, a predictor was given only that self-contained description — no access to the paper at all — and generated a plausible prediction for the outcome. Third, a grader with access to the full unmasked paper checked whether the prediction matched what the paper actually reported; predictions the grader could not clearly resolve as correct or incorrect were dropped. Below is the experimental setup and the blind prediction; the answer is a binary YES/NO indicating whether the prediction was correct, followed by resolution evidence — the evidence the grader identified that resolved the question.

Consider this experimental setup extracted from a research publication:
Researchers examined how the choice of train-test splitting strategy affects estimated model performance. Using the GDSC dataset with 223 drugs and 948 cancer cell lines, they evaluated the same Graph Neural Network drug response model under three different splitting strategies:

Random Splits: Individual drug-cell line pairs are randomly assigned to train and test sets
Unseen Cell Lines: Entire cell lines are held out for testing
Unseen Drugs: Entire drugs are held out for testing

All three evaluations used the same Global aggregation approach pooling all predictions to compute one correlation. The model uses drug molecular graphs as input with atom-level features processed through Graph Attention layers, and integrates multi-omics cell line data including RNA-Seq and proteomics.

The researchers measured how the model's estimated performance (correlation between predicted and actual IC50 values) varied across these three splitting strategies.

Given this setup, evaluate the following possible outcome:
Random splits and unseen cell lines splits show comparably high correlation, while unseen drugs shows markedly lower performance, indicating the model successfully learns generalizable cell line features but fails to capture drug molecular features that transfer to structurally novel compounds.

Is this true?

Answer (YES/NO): NO